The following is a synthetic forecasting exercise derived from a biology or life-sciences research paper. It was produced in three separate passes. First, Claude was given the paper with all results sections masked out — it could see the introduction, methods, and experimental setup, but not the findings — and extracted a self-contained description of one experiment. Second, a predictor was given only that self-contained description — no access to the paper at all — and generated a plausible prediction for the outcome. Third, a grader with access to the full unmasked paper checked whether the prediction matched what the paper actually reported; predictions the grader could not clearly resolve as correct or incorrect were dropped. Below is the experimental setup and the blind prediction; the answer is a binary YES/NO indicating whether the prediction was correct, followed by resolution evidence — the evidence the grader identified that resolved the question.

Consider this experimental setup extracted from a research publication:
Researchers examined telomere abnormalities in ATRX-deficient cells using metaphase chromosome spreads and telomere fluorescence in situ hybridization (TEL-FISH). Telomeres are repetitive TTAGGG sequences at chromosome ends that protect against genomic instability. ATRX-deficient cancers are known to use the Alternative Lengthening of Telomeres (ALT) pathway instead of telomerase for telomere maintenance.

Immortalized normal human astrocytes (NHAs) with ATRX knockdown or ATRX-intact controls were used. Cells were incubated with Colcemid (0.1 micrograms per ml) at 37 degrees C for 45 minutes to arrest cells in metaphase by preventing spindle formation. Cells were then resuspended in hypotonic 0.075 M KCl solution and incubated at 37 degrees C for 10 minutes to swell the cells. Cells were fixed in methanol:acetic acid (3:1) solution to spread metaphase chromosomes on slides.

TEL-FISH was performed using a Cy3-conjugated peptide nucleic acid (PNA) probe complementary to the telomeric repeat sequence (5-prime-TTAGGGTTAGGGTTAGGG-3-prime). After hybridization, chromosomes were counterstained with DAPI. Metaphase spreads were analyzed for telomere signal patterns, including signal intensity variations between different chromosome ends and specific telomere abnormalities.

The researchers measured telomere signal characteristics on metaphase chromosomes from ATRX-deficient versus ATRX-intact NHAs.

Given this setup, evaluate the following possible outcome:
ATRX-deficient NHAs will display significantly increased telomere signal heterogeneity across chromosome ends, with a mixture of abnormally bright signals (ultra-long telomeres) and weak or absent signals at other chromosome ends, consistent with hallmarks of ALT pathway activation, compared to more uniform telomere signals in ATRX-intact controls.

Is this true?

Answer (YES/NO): NO